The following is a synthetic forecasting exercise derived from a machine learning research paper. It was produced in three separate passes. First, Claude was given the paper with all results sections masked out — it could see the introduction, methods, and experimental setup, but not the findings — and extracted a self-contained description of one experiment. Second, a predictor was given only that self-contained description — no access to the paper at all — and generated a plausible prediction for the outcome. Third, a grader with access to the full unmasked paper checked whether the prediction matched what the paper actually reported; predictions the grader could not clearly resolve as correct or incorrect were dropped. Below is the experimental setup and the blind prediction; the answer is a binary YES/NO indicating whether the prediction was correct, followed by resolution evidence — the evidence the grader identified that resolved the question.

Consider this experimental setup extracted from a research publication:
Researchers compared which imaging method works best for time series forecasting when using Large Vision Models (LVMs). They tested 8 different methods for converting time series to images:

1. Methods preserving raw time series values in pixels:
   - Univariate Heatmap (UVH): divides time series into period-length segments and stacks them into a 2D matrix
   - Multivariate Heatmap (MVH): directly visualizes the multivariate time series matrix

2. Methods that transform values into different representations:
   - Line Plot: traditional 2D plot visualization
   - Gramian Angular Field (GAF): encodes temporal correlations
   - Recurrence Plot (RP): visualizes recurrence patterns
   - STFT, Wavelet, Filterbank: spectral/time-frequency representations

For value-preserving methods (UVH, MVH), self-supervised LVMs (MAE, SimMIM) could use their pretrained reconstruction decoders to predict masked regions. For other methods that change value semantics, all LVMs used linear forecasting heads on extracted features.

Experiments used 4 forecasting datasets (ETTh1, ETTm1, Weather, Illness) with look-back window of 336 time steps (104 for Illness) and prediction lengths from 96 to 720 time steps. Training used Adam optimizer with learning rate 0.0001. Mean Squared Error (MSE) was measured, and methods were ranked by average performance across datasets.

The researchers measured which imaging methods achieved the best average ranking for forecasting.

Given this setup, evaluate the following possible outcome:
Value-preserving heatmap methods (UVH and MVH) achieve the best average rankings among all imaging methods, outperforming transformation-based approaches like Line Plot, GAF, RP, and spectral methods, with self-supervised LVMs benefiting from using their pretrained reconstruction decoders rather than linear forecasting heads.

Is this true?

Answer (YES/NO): YES